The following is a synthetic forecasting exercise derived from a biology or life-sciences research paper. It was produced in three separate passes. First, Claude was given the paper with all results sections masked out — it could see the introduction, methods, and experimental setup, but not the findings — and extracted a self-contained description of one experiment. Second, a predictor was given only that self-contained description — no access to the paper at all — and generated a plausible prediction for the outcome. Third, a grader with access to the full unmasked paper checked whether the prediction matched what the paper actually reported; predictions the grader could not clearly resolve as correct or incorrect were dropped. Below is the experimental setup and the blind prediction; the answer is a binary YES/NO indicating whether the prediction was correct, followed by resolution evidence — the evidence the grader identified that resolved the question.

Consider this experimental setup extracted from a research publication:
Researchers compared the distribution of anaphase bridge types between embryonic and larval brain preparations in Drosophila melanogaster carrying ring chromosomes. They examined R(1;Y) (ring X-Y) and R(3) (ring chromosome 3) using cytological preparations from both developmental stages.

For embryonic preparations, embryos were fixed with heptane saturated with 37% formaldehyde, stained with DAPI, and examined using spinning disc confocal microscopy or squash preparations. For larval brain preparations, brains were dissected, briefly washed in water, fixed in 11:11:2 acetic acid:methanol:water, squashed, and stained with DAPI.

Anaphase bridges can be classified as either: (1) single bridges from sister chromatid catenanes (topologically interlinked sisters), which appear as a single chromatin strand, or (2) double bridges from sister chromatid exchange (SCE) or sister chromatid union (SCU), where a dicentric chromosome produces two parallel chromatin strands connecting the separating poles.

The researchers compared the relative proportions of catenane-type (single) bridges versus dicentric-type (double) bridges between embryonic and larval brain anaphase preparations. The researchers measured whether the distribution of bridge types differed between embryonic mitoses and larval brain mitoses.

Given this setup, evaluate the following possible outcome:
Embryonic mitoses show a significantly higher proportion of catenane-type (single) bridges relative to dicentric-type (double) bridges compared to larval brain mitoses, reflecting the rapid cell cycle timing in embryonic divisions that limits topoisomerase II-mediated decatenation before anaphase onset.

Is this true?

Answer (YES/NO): YES